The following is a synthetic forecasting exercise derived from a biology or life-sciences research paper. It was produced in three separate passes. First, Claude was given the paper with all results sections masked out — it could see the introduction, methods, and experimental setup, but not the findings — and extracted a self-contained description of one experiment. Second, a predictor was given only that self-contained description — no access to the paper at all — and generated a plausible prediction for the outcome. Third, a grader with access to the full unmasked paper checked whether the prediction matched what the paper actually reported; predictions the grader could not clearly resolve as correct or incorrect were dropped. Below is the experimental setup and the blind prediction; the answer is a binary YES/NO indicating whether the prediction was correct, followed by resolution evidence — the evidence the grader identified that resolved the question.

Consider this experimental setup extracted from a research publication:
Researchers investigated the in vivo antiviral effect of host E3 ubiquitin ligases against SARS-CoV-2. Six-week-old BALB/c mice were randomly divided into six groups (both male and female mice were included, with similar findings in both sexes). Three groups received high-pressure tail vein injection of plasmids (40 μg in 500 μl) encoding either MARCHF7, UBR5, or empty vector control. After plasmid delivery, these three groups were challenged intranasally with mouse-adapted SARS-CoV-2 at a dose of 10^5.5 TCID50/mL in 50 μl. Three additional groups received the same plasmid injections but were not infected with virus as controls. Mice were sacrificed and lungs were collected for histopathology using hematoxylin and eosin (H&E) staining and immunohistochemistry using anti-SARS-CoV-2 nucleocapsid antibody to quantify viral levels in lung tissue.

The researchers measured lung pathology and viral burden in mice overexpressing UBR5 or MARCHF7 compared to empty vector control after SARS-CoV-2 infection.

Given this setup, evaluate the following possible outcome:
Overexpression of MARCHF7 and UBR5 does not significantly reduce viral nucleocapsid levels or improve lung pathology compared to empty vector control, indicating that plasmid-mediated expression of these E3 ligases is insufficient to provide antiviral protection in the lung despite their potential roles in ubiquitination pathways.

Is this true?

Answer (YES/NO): NO